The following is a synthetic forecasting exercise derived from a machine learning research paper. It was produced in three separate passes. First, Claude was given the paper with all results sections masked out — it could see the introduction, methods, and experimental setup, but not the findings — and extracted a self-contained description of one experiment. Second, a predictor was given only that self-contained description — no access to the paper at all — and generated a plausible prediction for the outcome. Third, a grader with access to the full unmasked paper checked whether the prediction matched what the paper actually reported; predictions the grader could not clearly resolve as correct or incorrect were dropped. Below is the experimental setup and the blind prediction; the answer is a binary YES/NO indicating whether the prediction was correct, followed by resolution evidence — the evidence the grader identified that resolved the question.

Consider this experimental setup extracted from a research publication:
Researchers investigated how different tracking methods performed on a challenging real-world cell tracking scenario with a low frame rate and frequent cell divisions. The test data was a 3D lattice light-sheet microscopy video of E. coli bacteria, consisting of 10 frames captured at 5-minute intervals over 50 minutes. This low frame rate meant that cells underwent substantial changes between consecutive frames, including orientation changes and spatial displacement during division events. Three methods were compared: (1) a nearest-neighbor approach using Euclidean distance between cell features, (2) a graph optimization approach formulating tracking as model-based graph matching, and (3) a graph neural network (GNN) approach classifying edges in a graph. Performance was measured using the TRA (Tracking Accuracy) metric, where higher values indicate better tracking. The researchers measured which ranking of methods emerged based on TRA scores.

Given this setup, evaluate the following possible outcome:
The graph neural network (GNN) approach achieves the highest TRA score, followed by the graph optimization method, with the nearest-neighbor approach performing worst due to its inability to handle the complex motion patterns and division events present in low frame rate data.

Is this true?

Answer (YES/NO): NO